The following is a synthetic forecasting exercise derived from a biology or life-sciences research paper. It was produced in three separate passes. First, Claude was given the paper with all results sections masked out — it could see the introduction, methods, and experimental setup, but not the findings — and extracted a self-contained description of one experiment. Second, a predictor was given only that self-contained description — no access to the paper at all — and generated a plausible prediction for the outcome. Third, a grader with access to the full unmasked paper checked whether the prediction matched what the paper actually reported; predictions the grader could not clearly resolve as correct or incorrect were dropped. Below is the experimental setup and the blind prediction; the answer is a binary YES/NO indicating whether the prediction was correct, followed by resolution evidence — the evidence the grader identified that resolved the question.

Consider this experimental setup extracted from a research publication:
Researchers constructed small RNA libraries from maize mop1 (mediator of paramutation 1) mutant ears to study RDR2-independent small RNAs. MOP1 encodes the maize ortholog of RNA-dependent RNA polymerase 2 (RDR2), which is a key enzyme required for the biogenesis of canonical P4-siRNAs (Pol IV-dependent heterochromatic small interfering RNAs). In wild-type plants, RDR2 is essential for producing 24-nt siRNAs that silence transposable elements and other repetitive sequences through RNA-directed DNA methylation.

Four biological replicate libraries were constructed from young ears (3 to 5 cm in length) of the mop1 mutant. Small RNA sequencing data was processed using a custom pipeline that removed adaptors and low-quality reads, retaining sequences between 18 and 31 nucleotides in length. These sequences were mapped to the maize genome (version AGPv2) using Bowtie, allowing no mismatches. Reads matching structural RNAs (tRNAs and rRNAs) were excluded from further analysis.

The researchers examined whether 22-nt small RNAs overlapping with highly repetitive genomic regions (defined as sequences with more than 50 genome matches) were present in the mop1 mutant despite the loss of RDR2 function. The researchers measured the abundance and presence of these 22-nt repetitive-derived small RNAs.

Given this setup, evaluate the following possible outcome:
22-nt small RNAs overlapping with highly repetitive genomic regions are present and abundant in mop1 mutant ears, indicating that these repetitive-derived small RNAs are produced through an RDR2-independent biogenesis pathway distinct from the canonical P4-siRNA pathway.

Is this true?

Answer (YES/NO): YES